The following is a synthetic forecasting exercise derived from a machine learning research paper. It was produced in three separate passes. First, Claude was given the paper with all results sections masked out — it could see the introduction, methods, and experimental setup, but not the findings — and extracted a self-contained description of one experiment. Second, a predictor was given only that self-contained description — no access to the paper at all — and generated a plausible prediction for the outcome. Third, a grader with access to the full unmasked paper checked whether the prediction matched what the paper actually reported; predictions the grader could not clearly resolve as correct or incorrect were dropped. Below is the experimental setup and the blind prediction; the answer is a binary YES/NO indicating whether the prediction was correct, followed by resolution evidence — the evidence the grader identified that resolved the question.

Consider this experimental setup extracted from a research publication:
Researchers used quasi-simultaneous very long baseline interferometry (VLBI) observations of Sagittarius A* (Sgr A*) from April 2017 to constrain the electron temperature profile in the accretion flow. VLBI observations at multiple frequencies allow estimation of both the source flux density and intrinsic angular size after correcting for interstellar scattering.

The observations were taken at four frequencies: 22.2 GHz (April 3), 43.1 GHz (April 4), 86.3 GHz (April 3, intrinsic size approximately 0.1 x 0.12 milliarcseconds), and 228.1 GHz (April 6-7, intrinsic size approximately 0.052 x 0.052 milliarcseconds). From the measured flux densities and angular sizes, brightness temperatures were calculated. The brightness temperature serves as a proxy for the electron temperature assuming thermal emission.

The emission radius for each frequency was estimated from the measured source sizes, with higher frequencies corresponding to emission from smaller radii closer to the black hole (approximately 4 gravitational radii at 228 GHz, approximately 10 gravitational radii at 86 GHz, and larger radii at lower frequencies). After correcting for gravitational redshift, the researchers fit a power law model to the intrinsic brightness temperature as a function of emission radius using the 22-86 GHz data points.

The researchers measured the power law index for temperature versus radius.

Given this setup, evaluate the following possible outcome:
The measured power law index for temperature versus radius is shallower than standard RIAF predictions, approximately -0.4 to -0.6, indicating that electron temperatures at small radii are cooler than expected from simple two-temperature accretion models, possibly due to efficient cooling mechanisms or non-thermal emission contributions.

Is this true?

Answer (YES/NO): NO